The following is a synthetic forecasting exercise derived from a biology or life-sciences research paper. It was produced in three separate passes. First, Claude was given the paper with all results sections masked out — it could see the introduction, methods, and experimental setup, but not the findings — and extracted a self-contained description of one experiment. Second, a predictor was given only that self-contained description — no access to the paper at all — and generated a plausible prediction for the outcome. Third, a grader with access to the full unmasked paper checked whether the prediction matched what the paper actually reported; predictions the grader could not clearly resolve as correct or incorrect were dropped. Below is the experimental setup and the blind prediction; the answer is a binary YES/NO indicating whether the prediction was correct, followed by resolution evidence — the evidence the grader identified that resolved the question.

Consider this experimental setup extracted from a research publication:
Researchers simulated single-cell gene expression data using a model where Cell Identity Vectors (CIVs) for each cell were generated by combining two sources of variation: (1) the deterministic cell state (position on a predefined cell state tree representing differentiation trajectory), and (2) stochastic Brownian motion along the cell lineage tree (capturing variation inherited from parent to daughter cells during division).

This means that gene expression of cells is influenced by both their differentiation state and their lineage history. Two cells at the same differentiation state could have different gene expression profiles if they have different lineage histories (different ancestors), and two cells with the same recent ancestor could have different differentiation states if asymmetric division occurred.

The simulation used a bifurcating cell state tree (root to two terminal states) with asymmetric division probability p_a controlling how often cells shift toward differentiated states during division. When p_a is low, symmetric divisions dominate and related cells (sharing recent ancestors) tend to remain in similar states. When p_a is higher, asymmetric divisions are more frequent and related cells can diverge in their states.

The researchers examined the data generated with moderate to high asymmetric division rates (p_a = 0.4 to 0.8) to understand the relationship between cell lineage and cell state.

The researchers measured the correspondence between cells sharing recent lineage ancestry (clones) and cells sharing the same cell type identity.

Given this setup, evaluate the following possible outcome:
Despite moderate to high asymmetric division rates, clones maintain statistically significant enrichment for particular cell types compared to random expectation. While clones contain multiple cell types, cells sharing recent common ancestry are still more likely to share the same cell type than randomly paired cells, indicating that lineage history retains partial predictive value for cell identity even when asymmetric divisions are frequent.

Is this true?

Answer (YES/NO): NO